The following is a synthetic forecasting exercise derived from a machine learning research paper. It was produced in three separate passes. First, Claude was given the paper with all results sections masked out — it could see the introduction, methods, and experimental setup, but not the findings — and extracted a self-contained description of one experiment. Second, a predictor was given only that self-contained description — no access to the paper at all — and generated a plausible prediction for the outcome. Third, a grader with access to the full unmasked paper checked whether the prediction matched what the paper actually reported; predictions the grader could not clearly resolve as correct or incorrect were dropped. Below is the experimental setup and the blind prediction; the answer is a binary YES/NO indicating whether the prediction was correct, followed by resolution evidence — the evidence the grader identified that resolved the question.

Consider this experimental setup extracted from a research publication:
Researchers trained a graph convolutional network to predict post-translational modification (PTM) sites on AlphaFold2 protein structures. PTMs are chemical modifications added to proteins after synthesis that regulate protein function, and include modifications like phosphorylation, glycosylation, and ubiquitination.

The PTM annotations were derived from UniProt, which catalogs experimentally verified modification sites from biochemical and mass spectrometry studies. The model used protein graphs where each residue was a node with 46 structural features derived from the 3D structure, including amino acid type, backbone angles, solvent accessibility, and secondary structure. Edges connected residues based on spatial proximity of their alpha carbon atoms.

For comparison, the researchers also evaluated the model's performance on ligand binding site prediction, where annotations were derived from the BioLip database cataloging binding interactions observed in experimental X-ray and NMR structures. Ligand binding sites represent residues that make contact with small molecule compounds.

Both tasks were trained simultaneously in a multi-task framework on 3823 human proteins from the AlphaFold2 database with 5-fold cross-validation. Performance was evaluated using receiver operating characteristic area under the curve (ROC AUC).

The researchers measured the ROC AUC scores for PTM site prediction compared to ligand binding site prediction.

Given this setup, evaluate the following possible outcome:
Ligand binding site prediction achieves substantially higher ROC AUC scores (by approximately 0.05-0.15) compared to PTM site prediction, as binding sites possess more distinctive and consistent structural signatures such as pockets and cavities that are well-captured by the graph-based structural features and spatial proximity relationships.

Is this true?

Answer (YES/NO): NO